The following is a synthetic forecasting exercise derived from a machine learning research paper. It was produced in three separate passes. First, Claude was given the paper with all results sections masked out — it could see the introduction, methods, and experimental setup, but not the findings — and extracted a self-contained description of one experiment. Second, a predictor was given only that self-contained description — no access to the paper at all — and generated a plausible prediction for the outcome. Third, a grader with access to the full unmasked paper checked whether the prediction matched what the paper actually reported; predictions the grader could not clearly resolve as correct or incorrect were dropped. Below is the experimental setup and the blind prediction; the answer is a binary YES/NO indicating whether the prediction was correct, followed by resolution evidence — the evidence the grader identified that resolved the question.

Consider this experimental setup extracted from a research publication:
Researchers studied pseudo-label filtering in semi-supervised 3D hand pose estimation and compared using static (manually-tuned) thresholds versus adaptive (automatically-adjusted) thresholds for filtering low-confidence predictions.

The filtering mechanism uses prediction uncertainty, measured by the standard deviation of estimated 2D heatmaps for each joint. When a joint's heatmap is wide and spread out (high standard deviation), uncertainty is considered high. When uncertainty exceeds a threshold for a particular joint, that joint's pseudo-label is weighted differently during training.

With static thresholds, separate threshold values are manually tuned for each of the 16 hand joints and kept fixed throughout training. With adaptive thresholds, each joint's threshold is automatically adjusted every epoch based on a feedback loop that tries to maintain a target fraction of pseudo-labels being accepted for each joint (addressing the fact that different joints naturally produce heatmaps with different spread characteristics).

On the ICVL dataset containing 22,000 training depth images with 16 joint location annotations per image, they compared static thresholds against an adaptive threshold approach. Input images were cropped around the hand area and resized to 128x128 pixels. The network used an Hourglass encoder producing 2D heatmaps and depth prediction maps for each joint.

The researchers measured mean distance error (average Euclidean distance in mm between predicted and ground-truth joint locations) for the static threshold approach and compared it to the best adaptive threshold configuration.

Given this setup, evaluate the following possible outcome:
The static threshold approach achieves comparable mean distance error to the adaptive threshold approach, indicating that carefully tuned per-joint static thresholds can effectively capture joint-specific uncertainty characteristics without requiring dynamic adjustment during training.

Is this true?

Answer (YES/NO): NO